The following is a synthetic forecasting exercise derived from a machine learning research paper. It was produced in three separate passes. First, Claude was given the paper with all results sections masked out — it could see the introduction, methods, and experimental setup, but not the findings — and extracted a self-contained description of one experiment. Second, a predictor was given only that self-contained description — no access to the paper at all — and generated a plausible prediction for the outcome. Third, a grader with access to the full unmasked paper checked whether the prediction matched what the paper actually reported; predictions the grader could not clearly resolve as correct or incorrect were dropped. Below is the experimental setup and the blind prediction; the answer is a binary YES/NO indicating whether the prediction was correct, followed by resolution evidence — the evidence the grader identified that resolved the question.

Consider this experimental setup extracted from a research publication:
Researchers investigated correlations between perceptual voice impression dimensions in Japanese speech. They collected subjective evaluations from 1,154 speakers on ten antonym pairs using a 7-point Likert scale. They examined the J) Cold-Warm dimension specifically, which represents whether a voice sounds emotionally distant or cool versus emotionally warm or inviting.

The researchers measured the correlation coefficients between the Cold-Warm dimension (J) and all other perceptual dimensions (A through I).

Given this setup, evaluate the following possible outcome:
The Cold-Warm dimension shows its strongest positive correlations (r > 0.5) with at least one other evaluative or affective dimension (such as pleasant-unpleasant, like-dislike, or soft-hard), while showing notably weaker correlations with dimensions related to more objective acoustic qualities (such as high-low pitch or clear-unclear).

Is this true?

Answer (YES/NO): NO